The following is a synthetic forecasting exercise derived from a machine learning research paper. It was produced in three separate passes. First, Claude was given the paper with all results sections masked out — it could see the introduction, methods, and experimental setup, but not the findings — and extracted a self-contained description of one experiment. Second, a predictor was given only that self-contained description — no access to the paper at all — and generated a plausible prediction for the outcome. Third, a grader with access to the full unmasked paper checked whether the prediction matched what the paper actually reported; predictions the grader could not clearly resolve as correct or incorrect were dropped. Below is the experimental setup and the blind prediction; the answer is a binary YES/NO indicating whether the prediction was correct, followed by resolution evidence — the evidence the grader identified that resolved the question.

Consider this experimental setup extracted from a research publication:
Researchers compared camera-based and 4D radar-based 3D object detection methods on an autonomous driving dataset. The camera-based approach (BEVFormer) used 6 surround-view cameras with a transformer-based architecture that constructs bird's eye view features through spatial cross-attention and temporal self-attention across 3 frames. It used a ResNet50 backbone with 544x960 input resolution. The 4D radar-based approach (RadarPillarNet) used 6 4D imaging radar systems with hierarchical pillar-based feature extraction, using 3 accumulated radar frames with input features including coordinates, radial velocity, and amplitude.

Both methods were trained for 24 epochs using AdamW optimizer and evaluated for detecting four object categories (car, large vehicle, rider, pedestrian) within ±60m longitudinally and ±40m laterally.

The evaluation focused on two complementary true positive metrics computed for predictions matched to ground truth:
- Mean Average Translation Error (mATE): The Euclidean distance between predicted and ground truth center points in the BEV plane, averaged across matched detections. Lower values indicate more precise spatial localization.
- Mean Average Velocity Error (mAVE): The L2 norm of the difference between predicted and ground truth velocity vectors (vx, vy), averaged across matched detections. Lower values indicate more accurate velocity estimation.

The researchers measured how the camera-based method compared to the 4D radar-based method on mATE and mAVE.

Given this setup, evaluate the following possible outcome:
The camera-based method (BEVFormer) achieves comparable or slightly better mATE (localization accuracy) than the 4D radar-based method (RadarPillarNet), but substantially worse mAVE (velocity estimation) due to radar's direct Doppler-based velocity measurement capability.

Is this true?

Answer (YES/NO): NO